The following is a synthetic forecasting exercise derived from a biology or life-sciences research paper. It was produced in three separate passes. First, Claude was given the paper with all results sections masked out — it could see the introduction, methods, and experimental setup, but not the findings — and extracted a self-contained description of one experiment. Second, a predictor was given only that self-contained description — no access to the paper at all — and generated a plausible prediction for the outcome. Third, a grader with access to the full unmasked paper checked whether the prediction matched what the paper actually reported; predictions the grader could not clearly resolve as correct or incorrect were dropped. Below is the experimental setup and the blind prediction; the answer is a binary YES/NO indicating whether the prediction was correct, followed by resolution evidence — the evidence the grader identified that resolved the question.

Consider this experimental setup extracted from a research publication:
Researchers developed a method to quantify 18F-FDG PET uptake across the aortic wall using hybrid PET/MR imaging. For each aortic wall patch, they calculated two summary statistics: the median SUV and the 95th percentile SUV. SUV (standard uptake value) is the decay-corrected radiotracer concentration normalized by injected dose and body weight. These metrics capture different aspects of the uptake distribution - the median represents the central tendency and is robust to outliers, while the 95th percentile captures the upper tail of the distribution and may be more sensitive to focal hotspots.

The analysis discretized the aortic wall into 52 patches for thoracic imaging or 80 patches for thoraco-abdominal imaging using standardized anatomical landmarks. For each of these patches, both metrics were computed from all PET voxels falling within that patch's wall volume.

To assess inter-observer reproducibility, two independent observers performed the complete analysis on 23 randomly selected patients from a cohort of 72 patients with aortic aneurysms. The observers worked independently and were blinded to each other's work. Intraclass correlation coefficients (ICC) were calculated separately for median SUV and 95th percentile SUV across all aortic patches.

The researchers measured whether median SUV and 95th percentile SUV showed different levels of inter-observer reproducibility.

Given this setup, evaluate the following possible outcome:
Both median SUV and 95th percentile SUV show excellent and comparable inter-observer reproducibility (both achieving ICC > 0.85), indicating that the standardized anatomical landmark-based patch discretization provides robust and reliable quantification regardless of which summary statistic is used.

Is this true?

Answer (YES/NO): YES